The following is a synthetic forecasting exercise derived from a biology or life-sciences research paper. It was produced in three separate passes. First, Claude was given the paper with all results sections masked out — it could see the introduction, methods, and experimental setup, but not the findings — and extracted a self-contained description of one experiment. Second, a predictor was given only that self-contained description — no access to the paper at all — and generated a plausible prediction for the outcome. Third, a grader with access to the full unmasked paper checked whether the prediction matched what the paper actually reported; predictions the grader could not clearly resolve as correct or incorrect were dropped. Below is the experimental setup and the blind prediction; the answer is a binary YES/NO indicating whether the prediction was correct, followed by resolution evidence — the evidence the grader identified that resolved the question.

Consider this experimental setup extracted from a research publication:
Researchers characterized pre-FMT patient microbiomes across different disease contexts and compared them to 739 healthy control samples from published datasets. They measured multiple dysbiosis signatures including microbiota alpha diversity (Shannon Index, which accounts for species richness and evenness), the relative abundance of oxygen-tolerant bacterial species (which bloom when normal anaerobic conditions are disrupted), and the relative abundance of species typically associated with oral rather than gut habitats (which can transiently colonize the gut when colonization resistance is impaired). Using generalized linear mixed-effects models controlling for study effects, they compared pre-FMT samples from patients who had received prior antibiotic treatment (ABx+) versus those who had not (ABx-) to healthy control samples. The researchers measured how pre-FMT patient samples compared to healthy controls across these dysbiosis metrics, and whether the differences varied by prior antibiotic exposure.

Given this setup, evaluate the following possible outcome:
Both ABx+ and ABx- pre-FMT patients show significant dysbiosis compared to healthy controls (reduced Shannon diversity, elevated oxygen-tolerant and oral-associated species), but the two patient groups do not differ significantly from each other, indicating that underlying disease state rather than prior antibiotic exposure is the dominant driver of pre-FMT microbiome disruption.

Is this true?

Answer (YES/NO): NO